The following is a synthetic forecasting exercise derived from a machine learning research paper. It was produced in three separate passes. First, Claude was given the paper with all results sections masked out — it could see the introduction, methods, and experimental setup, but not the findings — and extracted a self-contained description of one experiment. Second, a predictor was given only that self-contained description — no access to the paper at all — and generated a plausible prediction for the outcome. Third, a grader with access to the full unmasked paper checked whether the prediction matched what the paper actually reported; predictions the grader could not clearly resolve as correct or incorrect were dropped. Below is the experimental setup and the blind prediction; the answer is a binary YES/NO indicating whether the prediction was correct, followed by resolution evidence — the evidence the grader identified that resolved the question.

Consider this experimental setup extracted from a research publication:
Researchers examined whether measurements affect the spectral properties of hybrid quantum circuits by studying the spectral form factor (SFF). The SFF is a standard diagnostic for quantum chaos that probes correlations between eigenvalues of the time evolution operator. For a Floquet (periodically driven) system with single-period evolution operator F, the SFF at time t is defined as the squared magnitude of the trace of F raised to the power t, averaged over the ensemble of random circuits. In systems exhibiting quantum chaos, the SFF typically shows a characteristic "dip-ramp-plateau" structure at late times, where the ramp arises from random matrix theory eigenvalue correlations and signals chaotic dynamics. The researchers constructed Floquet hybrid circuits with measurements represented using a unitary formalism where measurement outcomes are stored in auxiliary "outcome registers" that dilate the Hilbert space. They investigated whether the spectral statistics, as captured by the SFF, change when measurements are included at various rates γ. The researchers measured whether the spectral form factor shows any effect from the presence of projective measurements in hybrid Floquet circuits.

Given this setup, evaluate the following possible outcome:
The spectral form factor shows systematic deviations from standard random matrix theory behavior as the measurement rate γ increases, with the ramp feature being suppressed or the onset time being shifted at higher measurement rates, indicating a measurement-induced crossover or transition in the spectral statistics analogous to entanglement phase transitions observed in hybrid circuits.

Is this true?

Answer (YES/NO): NO